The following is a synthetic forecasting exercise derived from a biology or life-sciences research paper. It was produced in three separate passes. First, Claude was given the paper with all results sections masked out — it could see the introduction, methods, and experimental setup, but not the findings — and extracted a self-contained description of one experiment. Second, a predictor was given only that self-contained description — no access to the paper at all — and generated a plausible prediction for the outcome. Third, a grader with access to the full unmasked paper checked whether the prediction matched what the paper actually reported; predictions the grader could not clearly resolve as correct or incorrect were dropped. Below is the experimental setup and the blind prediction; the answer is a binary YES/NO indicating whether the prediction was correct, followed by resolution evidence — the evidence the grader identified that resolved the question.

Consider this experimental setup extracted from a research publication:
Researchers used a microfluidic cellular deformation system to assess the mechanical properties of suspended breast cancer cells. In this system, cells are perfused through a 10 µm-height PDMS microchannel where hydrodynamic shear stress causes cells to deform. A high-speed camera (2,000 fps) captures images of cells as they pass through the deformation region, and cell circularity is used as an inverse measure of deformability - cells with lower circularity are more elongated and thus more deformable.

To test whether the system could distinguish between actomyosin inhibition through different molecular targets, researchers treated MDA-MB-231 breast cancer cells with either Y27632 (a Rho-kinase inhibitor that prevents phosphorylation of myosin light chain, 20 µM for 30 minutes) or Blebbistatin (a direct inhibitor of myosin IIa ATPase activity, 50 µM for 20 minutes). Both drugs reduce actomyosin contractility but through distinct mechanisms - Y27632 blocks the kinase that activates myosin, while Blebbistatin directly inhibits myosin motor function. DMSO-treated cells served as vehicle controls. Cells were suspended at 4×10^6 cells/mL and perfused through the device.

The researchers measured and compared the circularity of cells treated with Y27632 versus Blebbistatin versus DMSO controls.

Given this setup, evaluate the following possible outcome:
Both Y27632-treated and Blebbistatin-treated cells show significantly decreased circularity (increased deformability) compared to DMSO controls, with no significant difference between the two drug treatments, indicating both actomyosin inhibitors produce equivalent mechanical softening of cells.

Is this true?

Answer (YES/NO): NO